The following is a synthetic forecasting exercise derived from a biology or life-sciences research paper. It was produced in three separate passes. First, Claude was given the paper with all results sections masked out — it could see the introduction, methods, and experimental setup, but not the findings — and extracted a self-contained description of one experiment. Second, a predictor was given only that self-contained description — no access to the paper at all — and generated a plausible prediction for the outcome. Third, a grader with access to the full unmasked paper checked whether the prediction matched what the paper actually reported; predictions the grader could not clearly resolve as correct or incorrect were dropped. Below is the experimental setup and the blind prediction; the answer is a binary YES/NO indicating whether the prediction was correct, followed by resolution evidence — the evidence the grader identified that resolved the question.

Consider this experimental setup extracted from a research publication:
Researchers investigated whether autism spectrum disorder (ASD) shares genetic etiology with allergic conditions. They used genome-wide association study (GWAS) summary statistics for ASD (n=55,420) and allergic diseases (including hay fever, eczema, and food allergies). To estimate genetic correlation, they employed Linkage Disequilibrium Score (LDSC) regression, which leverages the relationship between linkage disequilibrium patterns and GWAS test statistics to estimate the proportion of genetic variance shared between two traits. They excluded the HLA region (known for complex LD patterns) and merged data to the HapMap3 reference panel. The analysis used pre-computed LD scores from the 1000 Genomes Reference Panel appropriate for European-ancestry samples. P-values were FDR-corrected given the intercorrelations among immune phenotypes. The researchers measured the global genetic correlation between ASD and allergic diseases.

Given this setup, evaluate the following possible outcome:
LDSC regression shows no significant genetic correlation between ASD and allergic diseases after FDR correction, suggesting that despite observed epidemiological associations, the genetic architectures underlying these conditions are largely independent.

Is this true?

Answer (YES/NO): NO